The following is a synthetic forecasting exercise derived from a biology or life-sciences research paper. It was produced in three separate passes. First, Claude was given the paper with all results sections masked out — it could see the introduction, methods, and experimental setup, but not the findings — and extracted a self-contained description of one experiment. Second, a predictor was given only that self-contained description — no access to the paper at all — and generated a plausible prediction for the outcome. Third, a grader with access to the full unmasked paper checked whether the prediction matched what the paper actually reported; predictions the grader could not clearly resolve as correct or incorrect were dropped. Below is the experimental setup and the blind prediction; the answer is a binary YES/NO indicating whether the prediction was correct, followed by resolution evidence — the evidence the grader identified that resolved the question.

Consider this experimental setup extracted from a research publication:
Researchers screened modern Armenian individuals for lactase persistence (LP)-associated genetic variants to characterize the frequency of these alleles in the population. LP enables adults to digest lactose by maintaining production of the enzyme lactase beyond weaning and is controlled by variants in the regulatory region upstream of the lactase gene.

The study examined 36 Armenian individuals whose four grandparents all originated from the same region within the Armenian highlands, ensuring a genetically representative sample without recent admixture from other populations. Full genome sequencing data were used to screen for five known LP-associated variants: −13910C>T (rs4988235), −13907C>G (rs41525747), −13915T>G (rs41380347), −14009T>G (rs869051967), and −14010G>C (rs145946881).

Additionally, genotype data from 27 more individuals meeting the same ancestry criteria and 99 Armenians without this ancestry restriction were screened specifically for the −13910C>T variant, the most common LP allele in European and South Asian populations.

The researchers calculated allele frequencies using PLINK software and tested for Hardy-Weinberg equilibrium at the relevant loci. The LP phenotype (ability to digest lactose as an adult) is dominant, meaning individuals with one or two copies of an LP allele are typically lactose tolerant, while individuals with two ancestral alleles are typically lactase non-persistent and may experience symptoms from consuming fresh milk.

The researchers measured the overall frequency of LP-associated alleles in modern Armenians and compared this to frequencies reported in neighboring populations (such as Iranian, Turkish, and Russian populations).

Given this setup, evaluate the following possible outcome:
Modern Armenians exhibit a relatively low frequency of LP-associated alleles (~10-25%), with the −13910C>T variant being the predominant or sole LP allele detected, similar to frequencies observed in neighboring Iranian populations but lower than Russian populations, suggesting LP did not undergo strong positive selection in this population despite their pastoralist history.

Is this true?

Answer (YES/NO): NO